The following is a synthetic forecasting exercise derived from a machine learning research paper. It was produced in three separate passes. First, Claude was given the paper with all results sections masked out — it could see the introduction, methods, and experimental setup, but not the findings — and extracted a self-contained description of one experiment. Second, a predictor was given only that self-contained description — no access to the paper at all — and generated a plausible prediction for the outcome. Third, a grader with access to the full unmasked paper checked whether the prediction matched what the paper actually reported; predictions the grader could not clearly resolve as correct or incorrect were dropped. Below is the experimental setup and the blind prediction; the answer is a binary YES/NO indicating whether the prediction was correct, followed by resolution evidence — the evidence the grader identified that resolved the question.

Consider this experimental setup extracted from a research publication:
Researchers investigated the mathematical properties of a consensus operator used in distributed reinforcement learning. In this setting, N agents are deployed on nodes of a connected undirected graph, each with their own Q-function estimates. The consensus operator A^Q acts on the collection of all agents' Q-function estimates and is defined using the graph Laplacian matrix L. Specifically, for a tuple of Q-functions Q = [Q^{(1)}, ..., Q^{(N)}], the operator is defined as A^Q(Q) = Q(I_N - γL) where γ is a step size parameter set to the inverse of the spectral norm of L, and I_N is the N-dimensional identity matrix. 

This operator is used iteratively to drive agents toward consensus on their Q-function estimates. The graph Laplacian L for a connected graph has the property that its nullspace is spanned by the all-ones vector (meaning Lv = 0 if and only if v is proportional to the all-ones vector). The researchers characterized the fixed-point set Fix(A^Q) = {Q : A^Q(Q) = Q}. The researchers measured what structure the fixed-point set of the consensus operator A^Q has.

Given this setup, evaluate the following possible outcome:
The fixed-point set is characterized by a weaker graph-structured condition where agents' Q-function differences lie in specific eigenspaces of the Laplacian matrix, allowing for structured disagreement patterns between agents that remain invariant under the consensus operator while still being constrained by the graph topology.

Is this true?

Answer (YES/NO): NO